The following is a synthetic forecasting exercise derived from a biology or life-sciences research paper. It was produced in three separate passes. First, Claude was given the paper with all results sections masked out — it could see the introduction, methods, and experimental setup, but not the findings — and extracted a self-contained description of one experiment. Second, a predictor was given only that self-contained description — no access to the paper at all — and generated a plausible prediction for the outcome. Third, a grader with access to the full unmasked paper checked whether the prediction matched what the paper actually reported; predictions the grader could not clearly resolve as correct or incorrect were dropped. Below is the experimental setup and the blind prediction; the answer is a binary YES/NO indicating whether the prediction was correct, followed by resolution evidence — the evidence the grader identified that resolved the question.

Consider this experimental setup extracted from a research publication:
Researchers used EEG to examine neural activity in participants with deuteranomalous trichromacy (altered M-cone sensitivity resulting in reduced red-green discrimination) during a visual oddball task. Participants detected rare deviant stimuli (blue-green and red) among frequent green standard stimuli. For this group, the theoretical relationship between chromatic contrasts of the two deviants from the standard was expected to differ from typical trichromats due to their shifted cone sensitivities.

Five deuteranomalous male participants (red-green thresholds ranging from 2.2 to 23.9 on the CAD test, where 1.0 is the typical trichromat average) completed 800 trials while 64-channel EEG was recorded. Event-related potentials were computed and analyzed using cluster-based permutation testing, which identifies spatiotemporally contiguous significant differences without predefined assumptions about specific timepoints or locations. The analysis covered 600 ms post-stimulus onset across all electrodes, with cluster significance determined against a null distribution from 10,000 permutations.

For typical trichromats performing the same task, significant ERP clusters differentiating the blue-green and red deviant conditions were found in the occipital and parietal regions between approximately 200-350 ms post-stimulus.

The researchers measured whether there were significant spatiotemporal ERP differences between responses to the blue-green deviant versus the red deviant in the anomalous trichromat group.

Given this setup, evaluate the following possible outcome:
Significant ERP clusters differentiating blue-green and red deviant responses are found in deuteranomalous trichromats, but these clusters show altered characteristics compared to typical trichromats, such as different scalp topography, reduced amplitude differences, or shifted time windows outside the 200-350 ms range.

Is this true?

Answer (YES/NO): NO